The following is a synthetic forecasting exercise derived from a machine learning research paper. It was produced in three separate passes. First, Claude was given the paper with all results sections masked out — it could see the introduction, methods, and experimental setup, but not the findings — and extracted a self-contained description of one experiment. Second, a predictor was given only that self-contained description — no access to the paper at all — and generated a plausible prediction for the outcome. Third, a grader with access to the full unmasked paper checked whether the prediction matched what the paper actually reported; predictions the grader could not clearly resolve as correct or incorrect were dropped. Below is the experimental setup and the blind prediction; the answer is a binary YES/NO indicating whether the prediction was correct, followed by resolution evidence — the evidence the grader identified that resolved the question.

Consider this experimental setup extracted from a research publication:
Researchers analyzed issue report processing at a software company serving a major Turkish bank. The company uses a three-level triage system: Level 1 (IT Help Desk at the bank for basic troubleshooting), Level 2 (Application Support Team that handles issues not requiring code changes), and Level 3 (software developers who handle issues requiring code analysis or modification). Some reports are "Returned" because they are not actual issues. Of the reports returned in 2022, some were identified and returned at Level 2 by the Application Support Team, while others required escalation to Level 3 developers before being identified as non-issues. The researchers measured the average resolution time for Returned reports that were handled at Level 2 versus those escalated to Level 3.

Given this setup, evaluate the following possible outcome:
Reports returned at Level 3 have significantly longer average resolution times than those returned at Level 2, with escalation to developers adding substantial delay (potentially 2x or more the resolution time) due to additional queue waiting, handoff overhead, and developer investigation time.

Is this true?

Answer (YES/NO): YES